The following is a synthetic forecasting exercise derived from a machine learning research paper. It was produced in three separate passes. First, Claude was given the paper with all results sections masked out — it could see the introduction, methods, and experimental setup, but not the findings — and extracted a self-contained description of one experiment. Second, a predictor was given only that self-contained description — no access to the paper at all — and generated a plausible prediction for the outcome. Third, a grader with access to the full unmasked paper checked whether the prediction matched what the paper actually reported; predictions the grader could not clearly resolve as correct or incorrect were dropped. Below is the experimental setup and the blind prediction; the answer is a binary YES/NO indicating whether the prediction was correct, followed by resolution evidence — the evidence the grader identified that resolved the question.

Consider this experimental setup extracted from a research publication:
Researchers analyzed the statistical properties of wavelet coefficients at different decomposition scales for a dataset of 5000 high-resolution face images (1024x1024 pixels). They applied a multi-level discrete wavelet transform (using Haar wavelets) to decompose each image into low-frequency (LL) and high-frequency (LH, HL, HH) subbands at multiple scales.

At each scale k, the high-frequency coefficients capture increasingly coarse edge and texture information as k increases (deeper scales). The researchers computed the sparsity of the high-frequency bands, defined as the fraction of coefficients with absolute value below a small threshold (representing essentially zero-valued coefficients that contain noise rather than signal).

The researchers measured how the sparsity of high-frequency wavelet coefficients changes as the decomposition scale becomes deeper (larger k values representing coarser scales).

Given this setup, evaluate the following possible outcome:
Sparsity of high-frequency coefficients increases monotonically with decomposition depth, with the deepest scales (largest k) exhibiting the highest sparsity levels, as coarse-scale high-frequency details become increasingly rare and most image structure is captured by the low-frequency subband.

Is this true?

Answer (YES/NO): YES